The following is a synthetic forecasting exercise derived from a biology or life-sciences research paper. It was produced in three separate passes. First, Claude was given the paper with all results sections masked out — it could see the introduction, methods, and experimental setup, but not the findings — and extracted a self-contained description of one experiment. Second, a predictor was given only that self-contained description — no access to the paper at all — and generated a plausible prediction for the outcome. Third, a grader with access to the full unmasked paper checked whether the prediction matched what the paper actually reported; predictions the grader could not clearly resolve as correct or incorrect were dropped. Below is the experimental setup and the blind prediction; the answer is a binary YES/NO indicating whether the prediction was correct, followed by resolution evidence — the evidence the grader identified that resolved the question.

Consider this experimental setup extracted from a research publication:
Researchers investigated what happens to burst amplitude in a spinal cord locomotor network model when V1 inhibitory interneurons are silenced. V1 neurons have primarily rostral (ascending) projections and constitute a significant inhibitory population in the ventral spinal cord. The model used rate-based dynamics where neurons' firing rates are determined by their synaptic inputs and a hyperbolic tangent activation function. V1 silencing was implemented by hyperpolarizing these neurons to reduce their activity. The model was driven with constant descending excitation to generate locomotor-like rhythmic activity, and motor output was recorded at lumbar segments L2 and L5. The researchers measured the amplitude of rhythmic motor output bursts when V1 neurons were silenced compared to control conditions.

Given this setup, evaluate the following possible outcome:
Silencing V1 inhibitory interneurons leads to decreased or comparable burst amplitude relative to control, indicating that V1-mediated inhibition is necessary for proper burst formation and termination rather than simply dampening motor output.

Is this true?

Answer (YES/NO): NO